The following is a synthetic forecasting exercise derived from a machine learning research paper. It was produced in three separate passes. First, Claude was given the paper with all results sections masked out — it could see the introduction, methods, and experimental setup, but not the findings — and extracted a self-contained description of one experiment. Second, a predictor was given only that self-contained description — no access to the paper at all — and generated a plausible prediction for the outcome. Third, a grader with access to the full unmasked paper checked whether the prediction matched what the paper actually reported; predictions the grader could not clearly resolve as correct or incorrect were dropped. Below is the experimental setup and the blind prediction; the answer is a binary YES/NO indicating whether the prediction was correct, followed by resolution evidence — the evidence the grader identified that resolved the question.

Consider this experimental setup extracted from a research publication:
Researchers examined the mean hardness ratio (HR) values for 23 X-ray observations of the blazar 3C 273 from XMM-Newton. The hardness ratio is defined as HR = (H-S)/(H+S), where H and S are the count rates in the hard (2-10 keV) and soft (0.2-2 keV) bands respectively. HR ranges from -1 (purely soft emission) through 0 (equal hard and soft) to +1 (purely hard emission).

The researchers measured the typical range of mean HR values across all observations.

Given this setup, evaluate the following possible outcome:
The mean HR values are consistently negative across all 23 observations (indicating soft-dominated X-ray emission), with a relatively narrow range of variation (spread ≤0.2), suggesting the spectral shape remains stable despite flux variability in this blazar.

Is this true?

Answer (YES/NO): YES